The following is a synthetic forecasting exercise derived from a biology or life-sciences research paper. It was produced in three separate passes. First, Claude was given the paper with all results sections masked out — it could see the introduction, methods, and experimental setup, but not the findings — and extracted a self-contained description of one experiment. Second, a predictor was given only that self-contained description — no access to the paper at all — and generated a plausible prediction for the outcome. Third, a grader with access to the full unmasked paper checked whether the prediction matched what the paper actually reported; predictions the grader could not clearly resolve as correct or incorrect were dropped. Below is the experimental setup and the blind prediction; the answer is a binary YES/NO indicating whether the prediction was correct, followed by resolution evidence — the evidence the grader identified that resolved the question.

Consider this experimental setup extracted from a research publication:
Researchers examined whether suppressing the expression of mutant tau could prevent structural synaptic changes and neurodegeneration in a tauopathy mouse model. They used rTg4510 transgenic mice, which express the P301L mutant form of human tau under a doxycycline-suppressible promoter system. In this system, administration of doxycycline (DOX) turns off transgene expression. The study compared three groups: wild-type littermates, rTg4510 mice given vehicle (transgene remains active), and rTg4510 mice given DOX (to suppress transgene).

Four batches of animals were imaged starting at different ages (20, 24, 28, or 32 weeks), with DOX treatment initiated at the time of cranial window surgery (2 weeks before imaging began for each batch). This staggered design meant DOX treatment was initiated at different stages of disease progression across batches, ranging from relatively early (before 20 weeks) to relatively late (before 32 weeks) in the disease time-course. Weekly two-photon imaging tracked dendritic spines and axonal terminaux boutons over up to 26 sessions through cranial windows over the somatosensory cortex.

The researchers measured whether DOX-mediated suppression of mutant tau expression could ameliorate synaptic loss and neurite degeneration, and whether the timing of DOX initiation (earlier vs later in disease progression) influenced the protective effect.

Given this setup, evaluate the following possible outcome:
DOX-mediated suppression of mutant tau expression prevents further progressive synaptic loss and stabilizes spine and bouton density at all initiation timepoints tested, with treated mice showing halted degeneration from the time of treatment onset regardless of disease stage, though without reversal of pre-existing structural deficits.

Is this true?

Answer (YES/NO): NO